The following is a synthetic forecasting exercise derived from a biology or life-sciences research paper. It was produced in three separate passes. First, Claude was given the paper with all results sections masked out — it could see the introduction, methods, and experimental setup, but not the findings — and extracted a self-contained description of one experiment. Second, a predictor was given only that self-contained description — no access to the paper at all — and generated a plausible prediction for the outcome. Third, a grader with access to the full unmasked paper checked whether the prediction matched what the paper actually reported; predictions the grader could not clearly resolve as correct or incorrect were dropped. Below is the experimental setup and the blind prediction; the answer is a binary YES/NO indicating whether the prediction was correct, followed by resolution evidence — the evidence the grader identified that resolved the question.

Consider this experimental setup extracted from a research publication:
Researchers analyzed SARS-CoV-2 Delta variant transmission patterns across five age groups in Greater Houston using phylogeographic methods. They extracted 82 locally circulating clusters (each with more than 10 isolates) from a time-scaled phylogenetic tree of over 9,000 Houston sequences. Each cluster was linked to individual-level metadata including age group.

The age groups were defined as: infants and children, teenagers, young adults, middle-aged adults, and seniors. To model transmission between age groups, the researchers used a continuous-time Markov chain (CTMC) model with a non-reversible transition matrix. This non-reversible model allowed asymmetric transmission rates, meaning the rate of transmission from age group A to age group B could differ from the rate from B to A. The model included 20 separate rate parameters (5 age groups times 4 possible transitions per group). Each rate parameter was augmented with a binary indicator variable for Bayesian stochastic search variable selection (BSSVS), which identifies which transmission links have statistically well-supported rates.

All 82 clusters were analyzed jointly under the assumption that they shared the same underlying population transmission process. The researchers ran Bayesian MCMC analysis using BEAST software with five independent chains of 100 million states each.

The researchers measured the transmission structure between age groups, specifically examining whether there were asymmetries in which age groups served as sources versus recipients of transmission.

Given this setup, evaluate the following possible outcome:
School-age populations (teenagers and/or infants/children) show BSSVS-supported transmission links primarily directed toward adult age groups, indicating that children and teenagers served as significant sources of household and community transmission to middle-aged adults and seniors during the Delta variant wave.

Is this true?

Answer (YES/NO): NO